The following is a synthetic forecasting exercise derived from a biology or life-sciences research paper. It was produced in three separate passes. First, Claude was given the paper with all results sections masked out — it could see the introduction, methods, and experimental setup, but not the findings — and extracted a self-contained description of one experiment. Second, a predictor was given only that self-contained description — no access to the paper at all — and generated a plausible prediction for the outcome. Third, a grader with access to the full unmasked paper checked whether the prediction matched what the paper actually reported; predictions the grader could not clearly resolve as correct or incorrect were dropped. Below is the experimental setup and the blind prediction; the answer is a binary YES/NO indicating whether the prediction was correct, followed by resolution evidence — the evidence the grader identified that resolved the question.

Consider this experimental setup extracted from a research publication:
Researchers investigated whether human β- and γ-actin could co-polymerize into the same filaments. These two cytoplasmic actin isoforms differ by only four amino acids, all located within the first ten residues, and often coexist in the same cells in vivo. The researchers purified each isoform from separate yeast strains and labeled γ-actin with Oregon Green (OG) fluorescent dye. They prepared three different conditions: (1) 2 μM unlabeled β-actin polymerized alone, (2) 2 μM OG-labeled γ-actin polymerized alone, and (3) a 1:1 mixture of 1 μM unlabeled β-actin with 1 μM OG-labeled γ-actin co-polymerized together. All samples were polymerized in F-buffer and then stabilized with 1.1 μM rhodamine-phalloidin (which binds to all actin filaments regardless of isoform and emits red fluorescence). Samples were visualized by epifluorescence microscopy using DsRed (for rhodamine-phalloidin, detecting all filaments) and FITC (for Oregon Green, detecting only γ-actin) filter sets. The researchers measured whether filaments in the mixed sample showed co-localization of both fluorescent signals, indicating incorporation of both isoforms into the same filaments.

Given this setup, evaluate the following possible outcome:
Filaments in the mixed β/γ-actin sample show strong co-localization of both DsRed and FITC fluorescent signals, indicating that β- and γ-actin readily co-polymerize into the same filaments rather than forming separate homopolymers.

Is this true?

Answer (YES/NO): YES